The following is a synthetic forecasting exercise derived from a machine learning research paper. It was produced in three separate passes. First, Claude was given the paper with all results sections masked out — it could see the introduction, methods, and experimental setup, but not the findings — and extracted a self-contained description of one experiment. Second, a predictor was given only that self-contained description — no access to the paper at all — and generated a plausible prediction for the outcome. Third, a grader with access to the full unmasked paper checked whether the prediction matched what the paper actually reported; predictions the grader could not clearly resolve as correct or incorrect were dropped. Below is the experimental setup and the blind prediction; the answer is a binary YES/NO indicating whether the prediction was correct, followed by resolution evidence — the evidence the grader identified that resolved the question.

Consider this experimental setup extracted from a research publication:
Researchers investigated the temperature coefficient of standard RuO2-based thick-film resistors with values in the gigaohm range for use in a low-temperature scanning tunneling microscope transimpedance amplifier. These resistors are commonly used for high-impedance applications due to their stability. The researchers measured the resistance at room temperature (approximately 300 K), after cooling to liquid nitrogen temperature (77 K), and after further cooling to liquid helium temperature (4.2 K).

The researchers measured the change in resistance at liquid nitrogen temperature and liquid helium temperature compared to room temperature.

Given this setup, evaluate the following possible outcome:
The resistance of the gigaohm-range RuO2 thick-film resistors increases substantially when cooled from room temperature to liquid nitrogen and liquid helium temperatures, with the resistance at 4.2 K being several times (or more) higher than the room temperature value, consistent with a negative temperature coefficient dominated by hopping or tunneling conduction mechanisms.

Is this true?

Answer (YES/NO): NO